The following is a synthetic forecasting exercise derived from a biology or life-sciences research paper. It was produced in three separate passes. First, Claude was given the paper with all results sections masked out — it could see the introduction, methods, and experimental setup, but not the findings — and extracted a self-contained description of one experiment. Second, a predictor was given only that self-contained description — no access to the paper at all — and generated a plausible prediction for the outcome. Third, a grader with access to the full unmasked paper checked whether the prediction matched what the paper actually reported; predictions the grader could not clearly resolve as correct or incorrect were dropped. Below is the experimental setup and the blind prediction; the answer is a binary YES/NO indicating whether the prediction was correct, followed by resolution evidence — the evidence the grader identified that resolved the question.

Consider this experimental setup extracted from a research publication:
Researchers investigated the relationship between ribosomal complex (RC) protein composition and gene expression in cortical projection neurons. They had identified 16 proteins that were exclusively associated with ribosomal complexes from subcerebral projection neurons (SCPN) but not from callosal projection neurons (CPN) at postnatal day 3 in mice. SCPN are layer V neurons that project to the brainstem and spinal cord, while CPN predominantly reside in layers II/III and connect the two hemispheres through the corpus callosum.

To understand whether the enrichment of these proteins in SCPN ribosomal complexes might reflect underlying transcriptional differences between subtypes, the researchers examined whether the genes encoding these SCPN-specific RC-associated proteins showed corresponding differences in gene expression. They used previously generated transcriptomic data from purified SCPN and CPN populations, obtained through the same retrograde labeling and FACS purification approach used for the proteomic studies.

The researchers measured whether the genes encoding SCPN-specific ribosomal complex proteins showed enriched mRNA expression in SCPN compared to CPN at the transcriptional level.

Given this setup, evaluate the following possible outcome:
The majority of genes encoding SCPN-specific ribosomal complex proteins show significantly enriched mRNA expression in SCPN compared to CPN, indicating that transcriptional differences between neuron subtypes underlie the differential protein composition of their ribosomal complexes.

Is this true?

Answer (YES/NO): NO